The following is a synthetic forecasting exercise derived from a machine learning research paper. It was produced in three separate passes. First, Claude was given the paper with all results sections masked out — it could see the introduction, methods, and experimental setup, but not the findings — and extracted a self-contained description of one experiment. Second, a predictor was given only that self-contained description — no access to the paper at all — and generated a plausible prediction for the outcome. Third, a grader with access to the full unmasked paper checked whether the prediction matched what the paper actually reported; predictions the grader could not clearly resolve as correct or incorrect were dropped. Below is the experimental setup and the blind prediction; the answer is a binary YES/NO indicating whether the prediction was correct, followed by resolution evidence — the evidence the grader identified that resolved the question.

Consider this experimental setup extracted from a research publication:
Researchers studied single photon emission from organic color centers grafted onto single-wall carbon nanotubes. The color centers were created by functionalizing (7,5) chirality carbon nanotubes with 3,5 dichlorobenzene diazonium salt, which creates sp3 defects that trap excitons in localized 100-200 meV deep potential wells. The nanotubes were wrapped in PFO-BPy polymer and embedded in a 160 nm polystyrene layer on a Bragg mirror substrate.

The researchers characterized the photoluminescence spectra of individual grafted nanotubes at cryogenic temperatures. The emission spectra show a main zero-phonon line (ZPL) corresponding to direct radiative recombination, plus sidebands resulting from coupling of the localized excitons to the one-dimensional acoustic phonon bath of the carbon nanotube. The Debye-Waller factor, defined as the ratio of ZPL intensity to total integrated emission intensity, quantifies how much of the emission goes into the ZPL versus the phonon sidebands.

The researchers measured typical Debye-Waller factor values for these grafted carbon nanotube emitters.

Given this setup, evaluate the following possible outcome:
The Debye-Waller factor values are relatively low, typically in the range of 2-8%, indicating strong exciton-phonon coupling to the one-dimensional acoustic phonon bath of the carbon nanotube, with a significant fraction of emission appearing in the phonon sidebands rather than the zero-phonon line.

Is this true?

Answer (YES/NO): NO